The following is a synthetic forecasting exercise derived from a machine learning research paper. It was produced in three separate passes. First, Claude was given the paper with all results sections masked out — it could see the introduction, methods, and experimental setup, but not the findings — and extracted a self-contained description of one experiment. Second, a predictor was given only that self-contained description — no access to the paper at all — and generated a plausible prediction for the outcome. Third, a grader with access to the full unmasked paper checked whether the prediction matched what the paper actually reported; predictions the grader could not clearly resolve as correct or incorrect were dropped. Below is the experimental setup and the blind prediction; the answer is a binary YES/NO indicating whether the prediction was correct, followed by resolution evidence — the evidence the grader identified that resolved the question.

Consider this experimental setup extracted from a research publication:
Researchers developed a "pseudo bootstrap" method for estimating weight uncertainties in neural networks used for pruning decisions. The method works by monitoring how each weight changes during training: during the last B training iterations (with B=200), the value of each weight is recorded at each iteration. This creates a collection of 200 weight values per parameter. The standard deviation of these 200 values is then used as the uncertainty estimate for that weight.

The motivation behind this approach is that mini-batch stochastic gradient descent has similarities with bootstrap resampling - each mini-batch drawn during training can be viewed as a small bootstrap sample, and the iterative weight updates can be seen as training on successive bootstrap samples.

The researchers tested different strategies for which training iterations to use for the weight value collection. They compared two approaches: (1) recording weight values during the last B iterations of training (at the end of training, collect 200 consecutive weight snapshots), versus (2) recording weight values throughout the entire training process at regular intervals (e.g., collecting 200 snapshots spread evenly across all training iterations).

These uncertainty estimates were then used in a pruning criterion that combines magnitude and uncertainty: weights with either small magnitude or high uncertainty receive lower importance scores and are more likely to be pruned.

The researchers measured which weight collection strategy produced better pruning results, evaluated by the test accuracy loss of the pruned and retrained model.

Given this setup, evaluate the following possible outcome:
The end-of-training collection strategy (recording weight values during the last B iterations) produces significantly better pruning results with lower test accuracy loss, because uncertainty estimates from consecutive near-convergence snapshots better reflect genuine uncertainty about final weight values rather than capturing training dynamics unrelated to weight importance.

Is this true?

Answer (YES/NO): YES